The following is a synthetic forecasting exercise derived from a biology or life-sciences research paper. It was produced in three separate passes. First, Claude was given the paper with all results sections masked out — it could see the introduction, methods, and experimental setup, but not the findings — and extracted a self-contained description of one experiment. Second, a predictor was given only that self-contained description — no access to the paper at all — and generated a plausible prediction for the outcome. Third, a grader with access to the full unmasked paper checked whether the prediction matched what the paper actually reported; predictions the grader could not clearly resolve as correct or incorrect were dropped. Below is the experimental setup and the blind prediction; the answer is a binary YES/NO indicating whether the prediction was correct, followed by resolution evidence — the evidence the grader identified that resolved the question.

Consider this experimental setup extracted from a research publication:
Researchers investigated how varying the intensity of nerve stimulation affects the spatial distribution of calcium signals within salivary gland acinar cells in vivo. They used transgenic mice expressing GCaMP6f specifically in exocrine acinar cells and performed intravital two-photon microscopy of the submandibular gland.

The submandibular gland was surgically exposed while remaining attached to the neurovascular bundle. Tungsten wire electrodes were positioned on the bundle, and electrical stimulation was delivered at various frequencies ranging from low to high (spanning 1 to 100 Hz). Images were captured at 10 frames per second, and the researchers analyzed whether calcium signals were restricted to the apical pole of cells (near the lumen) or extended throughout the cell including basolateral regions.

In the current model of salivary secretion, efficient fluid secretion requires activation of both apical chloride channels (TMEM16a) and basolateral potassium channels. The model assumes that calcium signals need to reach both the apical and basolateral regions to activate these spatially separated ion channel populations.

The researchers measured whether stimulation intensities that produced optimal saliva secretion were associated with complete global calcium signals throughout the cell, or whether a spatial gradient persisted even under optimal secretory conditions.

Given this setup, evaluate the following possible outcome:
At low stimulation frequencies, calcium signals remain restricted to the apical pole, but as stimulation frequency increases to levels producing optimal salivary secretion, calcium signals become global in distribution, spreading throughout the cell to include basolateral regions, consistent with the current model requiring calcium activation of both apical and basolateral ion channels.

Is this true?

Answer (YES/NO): NO